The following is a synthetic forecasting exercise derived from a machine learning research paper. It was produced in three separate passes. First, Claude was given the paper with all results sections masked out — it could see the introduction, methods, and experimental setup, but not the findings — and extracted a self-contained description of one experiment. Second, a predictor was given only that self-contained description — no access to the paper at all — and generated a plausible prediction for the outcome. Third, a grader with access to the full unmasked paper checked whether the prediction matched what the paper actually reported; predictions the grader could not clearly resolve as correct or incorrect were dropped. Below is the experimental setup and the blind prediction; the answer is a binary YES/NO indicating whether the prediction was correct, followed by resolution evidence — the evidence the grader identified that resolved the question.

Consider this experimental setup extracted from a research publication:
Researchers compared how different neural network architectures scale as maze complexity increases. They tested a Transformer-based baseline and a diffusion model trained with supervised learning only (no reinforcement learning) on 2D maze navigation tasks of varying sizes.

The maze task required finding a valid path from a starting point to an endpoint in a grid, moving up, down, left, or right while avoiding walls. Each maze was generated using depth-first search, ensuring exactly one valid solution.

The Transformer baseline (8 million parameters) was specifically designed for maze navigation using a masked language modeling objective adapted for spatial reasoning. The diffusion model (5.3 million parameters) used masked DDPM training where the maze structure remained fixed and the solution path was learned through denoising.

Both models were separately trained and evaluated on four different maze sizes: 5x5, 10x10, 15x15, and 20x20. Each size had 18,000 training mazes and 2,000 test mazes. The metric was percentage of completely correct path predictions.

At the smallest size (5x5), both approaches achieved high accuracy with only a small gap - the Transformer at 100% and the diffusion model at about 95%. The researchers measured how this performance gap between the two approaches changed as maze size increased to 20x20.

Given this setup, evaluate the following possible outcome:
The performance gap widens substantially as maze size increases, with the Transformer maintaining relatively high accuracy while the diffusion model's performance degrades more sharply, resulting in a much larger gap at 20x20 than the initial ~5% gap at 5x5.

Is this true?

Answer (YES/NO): YES